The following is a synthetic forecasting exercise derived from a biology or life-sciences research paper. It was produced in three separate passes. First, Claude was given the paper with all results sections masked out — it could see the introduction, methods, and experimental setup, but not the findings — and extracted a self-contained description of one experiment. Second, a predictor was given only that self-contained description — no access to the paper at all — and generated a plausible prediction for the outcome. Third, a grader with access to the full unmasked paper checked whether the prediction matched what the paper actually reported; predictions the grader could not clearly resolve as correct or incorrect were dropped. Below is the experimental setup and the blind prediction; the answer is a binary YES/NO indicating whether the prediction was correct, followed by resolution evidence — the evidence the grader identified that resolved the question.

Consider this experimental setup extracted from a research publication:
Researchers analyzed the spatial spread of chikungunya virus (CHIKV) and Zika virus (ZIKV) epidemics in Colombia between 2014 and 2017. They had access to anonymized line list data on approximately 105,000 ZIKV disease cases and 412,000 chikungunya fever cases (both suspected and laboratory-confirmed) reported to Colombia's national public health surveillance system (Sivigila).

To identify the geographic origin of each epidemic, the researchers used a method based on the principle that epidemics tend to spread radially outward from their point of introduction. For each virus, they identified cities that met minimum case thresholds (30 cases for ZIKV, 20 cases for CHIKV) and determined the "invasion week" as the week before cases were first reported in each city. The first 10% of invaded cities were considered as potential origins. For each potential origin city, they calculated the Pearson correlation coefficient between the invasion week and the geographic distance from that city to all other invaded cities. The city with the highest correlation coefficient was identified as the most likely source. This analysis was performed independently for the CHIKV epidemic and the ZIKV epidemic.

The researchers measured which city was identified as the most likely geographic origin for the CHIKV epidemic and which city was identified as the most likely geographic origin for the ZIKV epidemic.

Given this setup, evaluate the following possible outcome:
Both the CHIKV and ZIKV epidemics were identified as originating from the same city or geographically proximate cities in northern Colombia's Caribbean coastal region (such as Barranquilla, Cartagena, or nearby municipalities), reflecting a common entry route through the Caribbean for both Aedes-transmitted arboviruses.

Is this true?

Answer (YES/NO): YES